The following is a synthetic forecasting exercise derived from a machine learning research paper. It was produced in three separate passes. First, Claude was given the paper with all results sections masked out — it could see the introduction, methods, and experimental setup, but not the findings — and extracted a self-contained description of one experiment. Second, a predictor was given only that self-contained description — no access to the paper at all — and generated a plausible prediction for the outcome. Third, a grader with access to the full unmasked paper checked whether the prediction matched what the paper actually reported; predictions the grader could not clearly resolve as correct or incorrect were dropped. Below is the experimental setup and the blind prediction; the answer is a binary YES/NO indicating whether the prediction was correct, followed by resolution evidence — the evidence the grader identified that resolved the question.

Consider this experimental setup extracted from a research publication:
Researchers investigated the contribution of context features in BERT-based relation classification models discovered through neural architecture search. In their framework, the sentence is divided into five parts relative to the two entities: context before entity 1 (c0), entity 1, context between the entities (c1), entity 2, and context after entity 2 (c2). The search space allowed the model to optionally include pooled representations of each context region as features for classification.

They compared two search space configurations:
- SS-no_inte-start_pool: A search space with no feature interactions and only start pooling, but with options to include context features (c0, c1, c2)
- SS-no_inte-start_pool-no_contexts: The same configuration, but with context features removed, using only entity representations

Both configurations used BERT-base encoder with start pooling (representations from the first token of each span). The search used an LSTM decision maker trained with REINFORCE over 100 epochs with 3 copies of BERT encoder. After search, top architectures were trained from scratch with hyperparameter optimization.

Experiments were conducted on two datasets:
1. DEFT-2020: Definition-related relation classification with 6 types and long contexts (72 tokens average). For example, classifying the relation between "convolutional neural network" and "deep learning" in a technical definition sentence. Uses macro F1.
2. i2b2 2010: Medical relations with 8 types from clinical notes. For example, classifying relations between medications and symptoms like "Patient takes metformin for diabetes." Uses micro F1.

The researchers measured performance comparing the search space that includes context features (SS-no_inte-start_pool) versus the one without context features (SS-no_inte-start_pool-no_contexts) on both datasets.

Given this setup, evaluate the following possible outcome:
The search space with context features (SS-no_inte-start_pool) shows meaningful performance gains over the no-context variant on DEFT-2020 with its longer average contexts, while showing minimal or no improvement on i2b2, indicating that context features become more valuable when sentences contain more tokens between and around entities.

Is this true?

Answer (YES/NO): NO